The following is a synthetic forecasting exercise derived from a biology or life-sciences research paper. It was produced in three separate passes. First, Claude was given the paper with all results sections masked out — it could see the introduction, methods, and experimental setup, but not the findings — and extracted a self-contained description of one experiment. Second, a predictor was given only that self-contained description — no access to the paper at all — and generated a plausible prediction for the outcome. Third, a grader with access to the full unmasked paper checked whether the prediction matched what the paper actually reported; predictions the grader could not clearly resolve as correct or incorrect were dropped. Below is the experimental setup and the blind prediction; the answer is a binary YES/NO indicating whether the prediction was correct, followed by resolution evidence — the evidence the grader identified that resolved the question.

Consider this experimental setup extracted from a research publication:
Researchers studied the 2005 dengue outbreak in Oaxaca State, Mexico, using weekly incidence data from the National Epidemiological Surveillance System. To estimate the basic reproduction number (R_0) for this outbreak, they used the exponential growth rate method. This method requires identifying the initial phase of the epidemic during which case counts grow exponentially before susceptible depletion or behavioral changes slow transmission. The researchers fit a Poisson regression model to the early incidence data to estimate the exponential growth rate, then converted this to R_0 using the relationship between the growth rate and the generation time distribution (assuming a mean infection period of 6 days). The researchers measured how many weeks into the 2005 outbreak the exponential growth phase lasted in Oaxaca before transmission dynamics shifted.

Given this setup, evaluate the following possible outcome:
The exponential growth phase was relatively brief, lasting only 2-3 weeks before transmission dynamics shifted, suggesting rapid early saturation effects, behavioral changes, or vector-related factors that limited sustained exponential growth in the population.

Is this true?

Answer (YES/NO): NO